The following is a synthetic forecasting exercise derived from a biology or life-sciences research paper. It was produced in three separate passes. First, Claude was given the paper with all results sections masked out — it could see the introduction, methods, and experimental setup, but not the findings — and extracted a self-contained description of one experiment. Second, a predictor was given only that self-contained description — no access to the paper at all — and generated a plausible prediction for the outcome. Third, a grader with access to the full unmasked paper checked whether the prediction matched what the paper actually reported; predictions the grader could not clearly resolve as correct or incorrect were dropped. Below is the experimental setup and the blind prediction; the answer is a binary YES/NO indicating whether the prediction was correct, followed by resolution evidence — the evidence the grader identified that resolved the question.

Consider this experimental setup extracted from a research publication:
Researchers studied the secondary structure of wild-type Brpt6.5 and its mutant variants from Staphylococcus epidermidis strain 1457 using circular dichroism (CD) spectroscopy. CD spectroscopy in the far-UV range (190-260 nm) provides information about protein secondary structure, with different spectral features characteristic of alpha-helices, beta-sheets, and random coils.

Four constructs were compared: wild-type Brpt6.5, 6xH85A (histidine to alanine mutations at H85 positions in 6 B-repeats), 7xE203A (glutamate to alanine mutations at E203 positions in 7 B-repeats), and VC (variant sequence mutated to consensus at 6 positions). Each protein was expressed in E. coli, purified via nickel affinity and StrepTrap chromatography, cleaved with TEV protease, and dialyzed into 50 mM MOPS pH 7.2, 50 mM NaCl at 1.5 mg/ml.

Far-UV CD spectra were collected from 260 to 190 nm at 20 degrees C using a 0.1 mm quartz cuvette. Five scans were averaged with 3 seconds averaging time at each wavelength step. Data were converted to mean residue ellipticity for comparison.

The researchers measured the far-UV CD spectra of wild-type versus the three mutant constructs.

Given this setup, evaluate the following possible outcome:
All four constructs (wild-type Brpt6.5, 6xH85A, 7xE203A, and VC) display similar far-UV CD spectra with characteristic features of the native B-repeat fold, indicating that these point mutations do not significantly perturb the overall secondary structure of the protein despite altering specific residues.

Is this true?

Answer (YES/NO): YES